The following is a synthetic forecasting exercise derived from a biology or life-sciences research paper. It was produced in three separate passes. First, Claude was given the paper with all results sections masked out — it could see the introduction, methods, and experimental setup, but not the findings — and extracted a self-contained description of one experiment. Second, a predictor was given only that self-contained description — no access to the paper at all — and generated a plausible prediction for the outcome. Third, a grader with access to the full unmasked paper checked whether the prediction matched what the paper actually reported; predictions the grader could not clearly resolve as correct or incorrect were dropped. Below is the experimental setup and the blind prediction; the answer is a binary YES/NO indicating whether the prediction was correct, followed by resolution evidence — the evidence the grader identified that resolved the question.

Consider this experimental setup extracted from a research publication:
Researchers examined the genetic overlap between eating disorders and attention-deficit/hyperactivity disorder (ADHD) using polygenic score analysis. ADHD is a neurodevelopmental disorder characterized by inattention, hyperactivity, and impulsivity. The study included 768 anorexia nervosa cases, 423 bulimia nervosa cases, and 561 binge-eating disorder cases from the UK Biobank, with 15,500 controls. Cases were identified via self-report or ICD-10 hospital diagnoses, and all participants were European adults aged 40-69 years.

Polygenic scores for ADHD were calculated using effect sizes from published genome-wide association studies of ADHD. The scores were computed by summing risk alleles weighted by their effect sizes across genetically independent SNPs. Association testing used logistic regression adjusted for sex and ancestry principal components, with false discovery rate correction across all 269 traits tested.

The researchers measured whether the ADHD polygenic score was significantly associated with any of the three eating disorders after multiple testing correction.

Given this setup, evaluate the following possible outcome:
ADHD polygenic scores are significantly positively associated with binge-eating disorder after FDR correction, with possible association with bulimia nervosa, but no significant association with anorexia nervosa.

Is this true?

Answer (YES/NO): NO